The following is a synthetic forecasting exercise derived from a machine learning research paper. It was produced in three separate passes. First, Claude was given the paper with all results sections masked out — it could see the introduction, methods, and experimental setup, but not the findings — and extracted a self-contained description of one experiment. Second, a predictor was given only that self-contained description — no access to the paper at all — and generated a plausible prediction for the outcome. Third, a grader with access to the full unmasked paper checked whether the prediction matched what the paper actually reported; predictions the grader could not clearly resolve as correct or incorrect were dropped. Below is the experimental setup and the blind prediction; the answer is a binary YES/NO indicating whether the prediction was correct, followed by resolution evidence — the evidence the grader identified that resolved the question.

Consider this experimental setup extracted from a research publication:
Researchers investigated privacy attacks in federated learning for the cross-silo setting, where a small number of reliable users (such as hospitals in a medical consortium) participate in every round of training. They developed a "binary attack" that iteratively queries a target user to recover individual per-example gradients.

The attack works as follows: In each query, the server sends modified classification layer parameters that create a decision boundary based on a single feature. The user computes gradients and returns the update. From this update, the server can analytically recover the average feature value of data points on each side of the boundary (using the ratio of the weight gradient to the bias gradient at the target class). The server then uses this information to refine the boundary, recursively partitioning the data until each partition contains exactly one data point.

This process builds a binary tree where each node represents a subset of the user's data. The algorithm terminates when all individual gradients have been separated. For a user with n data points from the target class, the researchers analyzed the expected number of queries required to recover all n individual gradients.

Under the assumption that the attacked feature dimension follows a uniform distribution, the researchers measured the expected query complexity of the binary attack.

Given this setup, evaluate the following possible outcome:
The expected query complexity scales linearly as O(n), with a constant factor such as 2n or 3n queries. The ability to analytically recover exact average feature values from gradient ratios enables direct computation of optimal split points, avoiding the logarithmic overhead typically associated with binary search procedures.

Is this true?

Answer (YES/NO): NO